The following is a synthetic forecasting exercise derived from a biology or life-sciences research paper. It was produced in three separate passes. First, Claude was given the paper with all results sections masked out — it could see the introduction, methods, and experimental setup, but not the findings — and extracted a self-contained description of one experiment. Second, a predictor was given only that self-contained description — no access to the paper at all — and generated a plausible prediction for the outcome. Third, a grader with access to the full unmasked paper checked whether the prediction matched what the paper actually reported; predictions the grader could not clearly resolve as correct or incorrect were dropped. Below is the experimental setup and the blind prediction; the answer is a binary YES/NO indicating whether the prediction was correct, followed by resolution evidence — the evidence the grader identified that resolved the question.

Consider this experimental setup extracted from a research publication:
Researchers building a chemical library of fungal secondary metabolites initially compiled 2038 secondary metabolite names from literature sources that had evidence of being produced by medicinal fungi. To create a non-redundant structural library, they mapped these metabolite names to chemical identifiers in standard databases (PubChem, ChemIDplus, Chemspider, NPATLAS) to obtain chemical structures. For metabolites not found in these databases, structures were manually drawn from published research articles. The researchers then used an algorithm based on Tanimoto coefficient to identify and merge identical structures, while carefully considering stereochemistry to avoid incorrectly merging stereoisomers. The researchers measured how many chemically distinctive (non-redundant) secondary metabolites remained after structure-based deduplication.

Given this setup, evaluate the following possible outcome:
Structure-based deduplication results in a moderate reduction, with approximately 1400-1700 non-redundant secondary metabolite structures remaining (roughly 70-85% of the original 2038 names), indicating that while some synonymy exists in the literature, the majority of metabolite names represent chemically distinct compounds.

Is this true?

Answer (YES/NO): NO